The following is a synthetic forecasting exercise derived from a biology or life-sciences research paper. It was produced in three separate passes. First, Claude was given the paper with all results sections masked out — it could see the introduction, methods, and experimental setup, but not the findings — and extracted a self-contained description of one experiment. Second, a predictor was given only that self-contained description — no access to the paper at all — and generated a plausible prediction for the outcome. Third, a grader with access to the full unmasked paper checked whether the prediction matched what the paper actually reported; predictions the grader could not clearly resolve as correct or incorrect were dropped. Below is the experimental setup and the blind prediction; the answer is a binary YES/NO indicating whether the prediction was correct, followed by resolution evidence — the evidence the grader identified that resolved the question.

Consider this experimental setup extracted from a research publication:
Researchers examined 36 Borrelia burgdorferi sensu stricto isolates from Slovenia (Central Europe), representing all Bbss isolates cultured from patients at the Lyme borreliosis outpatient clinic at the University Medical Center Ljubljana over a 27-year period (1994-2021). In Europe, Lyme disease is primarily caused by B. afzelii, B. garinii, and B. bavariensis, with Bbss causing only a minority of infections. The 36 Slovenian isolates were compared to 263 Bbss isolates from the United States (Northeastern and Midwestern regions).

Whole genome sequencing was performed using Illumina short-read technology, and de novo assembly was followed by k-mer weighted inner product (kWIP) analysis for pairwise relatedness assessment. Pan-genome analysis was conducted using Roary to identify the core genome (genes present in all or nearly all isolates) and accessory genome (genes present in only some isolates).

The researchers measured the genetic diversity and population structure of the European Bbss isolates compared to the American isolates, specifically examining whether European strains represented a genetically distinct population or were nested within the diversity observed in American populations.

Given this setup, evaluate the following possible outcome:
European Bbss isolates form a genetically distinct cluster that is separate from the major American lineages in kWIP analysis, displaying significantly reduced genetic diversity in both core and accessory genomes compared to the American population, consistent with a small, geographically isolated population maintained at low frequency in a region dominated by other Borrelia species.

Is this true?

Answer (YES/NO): NO